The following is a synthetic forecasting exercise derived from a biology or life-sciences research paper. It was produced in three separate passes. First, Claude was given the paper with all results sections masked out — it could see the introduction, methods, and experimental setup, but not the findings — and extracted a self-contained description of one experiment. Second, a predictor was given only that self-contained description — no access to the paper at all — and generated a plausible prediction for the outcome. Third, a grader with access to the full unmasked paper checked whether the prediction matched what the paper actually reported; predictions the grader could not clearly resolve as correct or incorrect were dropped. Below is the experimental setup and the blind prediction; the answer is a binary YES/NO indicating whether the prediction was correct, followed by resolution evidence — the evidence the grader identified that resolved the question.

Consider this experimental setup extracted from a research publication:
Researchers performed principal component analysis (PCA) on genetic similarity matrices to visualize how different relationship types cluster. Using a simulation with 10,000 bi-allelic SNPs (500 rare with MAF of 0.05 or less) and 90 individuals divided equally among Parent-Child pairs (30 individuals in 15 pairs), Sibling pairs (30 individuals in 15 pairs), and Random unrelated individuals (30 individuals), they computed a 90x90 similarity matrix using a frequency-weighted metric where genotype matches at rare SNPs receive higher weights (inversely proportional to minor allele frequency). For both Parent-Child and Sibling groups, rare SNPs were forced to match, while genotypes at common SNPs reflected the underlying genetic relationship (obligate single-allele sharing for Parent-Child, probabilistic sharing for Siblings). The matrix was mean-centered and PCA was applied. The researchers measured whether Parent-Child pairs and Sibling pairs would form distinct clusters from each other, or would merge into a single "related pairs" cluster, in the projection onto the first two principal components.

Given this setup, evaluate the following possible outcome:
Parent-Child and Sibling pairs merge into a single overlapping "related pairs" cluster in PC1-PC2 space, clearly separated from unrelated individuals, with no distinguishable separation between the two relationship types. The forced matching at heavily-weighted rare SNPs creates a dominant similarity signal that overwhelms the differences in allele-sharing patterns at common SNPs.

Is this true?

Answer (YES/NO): NO